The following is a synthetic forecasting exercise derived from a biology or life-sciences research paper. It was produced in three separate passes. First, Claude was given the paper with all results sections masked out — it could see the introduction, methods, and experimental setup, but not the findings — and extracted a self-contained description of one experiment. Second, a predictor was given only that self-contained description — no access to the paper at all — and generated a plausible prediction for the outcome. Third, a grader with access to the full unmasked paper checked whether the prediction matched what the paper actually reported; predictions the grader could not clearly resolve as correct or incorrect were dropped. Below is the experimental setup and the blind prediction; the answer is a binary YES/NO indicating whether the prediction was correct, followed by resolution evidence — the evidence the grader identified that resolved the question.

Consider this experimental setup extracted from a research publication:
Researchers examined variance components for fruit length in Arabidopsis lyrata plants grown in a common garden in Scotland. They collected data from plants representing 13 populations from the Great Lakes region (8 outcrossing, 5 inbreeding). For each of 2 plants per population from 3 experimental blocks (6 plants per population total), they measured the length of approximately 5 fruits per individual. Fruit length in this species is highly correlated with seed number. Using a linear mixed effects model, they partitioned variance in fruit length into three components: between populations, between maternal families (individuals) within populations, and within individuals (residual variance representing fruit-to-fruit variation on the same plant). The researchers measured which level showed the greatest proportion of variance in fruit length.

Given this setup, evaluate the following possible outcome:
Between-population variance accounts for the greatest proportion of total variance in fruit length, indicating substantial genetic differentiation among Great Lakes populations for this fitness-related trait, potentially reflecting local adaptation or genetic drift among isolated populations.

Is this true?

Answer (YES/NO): NO